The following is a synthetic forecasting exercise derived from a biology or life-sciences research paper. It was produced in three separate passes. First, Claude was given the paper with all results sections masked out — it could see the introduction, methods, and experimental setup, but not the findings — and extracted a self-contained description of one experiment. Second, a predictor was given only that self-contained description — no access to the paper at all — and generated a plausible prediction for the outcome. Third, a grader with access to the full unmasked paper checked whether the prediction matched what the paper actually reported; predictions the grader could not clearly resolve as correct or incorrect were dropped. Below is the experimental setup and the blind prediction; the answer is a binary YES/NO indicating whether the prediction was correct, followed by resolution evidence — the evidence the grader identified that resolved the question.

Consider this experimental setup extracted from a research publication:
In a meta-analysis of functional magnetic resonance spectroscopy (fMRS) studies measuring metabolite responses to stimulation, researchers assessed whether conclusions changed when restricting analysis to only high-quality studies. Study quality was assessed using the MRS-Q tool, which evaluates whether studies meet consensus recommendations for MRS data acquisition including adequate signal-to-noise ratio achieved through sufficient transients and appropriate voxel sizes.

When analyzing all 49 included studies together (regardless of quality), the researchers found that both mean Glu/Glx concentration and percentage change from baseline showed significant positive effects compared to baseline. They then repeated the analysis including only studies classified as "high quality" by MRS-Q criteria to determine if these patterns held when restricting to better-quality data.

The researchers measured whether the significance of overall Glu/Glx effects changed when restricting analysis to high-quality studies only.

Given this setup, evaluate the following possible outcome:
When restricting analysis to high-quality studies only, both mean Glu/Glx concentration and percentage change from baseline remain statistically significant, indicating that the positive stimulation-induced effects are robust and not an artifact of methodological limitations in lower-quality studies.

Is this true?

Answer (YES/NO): NO